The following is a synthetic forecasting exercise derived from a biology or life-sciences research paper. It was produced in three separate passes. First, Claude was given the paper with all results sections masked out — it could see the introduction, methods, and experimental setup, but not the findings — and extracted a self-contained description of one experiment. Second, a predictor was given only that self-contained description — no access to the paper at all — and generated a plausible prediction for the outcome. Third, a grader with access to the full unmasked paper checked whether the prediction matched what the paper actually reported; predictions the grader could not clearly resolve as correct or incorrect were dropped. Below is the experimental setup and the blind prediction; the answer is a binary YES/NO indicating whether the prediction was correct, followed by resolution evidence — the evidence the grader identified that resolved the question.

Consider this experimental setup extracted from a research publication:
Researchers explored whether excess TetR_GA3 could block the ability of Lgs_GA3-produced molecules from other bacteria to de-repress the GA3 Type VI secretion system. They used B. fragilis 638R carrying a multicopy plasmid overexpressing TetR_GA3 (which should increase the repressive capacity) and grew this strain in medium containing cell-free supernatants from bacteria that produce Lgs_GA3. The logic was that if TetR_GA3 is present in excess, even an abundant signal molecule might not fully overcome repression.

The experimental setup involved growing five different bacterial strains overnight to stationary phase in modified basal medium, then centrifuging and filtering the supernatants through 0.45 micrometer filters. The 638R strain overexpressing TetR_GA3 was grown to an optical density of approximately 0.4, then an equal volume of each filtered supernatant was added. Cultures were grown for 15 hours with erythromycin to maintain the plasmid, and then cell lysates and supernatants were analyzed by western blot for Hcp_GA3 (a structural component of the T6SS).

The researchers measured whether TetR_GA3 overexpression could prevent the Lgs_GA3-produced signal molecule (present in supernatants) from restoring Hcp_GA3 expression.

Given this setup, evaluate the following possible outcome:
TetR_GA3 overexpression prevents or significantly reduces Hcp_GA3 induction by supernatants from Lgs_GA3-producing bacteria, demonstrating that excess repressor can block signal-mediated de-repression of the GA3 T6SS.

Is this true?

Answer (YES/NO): NO